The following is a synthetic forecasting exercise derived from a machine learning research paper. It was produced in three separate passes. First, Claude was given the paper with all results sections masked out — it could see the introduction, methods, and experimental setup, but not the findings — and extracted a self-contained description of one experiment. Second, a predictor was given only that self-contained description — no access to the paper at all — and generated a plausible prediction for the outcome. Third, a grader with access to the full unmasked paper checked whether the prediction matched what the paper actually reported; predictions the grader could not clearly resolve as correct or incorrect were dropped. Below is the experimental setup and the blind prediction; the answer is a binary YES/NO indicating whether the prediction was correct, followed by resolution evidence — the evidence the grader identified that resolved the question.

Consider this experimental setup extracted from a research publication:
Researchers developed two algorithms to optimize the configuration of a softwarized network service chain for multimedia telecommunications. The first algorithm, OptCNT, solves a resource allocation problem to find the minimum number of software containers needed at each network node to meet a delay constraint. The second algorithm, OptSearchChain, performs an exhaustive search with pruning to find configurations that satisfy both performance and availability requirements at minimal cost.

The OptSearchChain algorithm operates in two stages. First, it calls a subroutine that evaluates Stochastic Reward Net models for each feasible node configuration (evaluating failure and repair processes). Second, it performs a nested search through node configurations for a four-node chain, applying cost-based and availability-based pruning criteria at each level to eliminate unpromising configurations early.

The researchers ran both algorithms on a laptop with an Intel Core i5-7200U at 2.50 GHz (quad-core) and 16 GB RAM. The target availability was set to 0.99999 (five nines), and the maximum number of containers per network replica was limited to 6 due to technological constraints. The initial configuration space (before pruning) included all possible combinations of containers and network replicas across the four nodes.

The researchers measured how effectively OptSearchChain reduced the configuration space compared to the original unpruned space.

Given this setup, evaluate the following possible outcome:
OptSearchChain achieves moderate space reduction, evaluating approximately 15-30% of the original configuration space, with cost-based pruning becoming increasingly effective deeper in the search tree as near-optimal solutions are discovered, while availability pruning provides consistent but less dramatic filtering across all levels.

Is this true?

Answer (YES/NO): NO